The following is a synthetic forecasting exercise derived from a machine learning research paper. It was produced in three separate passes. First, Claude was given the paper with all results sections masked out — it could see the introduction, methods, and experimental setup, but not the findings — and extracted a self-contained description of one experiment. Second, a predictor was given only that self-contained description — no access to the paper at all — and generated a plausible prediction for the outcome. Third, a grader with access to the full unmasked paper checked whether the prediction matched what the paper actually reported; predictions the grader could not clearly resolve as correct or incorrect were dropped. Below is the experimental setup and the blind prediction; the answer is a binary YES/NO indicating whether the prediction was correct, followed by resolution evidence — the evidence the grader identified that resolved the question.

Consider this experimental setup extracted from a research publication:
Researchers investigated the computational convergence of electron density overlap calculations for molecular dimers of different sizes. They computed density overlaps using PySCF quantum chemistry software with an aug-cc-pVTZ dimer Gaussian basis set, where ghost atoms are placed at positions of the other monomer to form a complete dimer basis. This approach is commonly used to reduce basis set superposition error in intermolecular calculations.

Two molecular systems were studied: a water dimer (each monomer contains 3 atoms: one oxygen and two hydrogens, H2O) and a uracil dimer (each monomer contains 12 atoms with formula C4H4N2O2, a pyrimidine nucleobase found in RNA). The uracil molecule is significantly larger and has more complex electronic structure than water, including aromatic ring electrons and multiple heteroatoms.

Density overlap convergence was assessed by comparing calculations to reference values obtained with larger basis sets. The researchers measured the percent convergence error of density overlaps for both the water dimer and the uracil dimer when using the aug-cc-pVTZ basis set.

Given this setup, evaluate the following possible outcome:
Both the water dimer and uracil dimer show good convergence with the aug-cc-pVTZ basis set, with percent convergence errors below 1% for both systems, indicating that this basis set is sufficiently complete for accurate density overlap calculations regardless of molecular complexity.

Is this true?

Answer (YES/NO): NO